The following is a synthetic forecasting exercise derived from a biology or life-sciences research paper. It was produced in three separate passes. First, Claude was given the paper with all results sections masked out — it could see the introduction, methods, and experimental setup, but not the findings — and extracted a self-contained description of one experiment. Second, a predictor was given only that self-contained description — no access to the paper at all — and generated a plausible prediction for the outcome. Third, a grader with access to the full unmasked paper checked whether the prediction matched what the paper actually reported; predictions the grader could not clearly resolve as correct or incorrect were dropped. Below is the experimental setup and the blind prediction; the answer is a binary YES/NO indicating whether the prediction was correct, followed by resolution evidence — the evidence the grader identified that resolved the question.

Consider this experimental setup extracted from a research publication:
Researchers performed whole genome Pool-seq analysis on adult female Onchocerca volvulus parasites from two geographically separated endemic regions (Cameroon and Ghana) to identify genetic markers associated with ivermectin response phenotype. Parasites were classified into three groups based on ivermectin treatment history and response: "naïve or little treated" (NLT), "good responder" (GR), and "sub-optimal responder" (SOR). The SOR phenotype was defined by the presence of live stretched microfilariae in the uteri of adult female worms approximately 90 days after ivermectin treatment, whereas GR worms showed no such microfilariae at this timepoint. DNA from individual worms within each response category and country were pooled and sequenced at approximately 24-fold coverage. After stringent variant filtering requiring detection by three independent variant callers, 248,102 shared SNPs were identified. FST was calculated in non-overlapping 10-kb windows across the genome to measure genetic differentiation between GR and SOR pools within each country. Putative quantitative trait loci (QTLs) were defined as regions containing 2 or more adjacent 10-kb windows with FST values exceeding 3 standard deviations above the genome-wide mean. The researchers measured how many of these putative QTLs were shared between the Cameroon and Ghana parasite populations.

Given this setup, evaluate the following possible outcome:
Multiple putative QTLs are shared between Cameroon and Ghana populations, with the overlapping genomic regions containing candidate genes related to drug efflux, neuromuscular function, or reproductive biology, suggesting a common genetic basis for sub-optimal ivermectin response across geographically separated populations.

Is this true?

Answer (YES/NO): NO